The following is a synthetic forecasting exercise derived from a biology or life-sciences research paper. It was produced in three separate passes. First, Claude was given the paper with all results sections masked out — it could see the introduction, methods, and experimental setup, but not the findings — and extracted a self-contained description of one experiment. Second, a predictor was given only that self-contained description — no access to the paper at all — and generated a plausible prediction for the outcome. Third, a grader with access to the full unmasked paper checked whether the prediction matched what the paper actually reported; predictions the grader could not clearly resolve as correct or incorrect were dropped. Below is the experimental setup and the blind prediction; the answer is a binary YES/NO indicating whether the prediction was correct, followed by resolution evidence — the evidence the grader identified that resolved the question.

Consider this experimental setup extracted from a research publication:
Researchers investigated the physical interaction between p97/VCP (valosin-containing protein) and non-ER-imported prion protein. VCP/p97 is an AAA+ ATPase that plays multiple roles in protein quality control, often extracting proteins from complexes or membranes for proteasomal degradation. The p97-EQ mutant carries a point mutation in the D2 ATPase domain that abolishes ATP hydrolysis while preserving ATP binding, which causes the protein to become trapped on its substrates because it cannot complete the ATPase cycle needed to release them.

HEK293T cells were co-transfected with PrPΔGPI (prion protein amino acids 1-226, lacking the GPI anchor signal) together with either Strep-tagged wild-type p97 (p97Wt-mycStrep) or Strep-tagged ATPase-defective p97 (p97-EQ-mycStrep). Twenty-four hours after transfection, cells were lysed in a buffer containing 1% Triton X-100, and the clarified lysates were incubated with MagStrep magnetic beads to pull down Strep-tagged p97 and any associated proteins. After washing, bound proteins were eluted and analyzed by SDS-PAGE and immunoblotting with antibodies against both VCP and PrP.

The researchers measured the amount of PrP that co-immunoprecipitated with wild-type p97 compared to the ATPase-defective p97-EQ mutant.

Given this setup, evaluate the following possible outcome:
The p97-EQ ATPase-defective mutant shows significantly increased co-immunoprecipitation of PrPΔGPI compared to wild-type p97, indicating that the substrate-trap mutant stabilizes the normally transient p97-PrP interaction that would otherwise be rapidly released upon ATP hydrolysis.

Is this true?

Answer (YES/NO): YES